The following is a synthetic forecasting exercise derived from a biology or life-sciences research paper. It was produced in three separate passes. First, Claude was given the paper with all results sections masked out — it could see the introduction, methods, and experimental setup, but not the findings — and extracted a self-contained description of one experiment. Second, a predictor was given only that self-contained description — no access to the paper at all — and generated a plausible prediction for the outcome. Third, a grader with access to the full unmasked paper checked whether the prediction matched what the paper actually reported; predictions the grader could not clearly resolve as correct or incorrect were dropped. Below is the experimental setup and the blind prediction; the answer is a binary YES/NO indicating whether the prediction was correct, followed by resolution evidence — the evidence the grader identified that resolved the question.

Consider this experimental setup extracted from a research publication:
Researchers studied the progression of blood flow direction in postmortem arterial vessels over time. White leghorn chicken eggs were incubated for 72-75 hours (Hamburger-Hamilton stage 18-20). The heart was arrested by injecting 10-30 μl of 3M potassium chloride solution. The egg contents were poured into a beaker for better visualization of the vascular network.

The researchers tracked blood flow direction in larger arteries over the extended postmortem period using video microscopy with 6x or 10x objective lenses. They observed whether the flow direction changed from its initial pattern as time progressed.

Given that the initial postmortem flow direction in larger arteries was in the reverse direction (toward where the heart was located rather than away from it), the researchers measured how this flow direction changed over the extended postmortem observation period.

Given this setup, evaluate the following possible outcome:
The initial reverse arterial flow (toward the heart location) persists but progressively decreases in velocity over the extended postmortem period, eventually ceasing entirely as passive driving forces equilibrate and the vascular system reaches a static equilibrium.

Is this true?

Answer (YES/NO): NO